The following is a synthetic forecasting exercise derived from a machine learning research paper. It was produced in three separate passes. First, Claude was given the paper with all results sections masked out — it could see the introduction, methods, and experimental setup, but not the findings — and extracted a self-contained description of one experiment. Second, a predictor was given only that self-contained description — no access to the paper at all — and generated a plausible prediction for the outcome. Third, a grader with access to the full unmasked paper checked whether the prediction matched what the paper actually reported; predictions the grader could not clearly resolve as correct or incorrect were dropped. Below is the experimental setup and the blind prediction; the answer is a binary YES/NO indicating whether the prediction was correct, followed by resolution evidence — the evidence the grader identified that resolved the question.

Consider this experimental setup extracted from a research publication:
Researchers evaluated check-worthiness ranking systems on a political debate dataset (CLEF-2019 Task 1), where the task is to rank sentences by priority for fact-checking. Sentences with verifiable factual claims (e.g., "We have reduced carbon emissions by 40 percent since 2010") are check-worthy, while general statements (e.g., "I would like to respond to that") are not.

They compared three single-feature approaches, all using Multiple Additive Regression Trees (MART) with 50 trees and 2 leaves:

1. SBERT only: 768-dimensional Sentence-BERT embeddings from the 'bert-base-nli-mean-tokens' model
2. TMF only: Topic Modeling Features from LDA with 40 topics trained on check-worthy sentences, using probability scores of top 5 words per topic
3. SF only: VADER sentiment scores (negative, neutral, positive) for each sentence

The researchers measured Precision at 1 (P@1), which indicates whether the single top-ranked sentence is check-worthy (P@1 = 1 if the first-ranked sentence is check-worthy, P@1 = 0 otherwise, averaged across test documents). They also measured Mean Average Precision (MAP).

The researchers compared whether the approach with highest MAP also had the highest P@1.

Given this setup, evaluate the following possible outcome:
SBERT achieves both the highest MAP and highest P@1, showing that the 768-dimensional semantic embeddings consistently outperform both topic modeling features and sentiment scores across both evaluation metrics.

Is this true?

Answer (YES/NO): NO